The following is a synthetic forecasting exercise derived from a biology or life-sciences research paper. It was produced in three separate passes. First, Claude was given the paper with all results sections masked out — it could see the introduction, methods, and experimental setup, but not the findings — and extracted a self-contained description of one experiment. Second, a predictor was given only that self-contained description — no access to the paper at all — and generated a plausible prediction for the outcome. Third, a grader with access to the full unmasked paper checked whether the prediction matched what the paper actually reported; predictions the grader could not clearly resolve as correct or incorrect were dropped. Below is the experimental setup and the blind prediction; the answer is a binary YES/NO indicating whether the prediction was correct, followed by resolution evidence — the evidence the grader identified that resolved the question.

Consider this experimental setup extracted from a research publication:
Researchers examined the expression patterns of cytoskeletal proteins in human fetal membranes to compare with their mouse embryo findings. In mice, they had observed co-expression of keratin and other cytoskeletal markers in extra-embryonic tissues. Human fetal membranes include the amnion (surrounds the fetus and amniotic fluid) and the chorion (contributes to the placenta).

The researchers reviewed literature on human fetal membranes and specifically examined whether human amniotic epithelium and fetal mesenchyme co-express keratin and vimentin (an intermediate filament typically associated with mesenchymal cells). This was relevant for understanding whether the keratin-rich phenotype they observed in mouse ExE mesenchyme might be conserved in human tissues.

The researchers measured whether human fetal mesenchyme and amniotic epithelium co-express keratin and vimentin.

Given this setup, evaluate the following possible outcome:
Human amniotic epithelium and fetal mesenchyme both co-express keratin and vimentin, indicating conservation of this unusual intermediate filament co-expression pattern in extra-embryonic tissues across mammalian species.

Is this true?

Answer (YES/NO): YES